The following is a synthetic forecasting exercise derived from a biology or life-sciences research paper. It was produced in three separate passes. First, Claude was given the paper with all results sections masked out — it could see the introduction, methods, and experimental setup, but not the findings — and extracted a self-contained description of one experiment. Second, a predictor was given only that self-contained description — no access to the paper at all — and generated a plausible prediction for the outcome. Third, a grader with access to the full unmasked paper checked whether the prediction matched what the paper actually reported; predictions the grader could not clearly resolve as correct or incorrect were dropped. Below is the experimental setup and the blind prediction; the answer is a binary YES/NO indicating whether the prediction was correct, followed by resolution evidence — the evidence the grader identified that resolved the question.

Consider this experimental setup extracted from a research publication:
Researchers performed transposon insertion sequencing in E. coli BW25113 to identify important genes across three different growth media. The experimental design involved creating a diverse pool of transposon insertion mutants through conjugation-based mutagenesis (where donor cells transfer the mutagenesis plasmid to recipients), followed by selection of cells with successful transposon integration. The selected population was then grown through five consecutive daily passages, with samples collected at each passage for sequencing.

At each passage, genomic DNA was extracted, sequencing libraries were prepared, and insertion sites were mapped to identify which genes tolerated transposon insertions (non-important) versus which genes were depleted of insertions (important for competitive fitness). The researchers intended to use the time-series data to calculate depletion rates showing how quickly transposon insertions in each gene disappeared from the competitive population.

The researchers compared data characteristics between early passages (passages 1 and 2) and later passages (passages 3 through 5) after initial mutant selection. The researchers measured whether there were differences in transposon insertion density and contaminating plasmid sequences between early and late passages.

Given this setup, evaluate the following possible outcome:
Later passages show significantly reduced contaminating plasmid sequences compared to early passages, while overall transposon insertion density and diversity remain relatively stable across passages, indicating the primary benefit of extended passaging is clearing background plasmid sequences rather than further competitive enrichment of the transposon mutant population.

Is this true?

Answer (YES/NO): NO